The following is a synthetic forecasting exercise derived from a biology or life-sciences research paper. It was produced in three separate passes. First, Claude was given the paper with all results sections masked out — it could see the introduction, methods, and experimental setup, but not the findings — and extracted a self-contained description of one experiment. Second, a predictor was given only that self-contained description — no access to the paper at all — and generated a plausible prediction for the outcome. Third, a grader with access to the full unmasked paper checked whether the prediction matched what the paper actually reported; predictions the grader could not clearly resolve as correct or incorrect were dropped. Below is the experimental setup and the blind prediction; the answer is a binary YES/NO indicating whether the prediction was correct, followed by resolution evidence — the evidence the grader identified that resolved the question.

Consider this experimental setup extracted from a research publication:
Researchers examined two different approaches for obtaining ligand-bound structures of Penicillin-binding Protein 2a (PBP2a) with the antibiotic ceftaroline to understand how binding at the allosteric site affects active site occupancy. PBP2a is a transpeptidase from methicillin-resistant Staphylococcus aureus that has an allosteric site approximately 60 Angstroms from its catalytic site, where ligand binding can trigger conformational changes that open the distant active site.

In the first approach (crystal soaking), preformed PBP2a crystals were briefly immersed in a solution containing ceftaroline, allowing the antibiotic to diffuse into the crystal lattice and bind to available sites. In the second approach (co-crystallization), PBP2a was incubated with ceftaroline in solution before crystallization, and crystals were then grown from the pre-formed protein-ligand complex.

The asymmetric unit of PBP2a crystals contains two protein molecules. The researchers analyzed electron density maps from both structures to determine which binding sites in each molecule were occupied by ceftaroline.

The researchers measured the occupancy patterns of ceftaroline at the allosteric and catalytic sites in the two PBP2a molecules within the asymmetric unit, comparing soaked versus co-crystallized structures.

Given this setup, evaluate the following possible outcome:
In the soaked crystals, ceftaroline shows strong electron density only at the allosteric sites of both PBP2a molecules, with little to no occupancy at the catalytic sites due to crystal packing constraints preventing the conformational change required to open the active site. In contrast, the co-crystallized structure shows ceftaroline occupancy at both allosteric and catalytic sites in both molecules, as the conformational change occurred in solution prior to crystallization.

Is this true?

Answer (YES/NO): NO